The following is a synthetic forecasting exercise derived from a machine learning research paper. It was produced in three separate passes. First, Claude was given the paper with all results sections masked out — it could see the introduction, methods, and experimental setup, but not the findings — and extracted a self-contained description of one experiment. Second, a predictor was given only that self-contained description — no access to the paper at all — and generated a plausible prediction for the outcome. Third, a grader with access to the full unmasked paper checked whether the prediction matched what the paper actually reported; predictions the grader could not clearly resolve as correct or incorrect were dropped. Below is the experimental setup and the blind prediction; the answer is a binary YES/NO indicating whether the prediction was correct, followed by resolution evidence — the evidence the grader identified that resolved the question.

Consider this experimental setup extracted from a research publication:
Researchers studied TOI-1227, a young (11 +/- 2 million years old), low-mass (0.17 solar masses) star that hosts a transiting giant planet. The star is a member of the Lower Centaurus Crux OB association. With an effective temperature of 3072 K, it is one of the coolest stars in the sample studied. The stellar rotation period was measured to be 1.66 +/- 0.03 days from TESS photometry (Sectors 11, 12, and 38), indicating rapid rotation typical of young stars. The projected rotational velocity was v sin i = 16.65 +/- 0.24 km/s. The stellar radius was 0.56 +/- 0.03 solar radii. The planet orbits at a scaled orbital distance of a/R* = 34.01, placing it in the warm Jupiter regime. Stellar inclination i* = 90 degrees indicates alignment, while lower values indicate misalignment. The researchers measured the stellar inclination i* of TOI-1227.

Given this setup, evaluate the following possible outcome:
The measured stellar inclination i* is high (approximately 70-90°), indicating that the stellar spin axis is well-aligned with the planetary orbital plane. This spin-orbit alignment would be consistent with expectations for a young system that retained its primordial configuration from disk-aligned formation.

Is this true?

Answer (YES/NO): YES